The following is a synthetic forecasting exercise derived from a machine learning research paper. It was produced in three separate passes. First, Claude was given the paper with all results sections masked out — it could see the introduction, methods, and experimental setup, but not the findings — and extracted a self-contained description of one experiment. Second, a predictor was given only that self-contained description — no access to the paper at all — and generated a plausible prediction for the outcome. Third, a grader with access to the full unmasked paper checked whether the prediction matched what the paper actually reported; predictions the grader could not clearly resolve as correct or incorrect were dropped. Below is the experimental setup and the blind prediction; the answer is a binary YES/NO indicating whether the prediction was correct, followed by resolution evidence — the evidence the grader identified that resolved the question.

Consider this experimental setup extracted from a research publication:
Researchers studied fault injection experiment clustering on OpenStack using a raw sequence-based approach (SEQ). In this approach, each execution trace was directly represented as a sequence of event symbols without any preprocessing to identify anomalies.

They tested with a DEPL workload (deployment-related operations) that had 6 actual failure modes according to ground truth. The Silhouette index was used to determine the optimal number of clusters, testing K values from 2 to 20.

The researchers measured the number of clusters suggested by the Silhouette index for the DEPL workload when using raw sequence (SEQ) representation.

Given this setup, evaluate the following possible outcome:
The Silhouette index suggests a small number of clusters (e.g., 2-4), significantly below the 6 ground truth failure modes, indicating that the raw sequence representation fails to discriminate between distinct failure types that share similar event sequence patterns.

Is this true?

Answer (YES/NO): YES